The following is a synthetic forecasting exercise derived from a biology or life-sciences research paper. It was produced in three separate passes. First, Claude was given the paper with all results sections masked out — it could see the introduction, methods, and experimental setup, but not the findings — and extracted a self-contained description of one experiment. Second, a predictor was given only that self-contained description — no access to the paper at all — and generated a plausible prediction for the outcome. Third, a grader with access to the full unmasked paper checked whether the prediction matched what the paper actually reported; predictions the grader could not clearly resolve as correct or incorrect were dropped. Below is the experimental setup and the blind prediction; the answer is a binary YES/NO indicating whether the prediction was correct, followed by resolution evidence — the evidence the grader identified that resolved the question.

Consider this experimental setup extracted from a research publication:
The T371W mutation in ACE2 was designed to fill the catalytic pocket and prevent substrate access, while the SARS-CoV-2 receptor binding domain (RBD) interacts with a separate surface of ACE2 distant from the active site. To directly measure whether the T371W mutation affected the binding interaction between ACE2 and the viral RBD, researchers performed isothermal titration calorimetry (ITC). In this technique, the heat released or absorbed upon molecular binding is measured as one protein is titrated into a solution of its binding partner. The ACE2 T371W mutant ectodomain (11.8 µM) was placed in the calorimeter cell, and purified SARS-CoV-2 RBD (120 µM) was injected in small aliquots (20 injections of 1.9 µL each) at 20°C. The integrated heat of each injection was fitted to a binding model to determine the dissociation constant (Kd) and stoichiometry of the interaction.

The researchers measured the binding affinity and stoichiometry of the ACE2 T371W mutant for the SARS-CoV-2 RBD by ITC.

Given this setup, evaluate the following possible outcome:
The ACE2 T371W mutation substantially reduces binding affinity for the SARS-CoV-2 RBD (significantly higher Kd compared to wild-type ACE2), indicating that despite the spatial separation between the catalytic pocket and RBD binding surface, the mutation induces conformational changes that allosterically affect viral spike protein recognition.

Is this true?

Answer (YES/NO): NO